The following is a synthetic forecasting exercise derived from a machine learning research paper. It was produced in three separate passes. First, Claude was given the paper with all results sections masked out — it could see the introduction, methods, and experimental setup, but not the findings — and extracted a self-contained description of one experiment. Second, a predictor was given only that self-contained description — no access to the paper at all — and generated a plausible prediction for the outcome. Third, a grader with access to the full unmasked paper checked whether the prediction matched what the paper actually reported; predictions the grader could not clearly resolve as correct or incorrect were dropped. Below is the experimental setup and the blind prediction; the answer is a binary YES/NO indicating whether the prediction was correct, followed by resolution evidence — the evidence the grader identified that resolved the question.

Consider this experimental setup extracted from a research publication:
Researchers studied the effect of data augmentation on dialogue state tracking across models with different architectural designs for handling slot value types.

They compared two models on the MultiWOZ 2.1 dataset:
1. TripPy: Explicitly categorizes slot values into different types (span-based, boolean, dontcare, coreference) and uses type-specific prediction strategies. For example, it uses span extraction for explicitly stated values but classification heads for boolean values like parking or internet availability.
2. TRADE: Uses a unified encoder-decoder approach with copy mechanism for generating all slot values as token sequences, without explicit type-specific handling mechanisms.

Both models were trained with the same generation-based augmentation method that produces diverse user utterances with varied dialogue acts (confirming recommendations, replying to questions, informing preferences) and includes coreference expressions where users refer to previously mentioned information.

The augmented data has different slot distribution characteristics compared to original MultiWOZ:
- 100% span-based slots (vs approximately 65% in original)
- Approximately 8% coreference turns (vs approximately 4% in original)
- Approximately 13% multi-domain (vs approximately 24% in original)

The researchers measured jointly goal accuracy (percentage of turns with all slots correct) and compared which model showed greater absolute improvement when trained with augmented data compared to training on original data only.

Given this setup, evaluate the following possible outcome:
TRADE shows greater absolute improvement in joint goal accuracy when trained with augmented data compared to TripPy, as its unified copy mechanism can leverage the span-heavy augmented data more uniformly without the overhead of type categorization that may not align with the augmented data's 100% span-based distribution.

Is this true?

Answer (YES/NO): NO